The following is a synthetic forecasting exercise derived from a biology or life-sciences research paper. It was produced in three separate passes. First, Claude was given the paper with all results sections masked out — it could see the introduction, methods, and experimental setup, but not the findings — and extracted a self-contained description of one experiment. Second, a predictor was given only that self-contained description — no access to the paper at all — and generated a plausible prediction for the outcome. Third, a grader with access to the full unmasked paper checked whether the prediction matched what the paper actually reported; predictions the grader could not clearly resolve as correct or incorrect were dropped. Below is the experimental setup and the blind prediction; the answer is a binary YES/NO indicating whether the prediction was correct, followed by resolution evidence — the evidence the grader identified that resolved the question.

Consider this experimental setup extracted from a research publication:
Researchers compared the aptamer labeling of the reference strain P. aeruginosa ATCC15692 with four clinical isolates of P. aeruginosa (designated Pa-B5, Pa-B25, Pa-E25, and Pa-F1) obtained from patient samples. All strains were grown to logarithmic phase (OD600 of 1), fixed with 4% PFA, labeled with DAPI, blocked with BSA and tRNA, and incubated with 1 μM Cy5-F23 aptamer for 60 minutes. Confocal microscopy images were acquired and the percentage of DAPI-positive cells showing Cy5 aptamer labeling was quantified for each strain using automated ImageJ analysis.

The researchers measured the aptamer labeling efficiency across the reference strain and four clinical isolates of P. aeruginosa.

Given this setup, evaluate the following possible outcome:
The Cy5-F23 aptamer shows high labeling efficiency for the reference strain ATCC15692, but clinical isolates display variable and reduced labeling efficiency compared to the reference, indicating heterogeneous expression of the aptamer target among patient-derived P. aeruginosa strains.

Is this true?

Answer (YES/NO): NO